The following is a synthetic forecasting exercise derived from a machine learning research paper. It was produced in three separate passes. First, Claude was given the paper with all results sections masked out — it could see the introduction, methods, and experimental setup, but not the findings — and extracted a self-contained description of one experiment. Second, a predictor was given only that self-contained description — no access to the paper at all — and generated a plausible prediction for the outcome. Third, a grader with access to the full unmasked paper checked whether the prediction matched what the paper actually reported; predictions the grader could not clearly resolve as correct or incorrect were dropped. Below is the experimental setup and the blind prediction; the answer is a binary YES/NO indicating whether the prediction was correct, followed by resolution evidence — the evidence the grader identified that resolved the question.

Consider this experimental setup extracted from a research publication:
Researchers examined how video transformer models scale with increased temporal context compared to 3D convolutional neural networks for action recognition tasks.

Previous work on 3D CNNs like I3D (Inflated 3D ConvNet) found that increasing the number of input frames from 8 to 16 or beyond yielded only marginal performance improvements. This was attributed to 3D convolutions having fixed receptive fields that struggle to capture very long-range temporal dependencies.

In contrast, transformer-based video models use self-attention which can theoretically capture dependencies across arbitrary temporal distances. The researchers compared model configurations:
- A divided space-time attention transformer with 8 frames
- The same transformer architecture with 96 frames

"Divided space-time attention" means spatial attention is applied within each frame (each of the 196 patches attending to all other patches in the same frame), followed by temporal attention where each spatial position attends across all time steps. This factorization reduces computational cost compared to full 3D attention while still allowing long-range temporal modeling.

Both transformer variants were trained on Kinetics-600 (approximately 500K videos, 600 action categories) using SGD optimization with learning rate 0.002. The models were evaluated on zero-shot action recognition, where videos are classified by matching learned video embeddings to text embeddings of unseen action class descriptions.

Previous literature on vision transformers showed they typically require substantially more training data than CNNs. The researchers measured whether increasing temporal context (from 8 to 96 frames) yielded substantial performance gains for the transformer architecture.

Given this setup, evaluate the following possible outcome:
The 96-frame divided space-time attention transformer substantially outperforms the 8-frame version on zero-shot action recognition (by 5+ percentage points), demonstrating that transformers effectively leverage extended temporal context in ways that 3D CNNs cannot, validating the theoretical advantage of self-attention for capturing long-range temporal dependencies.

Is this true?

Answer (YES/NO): NO